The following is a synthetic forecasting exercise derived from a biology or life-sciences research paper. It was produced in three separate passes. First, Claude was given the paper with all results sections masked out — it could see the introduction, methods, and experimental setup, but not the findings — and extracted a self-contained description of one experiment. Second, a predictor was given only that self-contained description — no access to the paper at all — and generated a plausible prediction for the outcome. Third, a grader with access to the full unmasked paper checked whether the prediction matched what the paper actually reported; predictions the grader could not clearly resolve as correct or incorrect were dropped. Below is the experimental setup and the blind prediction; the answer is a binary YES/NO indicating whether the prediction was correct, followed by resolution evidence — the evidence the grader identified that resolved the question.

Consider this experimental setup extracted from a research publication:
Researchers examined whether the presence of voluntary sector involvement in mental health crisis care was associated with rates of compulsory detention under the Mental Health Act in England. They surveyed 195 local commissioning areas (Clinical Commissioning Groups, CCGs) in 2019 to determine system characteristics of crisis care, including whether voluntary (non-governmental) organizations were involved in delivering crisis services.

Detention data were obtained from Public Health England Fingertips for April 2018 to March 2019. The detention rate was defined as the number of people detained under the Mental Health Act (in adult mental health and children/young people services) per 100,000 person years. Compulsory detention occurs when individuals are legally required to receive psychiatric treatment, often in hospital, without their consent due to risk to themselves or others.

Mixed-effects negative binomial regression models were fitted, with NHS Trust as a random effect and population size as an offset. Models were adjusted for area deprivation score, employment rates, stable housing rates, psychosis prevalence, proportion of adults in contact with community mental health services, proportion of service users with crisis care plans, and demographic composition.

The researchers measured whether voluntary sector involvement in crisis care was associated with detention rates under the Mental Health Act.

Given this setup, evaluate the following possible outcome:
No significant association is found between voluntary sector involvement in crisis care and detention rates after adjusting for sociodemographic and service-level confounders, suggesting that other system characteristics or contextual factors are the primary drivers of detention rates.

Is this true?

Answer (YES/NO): YES